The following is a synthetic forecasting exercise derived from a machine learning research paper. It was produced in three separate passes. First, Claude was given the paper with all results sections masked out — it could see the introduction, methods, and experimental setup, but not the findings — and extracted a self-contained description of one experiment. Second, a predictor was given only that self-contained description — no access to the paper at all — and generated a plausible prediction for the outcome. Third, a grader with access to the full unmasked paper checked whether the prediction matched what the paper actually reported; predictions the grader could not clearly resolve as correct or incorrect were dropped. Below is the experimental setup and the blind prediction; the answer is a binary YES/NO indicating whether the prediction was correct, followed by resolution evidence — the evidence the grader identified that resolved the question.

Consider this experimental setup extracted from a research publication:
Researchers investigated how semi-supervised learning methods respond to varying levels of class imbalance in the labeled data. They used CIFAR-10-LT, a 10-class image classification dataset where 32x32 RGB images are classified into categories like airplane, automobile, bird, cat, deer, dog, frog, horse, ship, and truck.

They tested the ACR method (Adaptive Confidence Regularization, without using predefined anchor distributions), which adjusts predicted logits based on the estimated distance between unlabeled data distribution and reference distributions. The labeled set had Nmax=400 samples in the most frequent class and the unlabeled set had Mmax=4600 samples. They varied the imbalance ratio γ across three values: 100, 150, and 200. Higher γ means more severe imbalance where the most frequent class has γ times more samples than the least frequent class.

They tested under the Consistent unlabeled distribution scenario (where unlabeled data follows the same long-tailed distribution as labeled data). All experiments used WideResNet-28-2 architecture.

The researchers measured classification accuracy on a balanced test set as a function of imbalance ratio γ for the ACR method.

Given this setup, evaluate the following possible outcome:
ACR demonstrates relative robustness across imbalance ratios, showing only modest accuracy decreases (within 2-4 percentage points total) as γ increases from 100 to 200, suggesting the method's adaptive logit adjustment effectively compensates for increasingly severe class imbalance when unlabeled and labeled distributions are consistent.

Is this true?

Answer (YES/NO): NO